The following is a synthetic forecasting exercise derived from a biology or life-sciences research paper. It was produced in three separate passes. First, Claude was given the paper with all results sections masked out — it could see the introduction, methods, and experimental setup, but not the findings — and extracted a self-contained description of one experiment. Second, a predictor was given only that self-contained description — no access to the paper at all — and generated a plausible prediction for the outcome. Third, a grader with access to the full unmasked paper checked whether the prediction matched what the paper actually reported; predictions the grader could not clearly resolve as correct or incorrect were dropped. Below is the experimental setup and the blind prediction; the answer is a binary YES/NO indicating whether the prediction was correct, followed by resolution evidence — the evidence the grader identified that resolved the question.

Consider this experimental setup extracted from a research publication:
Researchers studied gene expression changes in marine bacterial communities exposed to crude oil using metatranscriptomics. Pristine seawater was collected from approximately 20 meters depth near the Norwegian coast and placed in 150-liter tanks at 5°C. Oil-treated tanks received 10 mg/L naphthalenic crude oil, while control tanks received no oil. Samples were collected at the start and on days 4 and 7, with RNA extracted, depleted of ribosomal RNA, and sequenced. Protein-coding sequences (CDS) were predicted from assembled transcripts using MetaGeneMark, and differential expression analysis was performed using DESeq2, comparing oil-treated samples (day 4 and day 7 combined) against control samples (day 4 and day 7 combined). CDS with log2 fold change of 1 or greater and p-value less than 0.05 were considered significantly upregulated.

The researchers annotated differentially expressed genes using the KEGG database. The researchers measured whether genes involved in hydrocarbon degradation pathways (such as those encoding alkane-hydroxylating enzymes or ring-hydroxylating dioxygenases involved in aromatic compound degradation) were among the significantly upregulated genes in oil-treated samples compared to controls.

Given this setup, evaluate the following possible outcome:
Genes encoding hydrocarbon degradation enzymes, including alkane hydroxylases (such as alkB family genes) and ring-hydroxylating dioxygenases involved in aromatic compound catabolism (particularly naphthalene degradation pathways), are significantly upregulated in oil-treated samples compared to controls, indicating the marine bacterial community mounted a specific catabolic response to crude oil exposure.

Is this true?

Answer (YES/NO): NO